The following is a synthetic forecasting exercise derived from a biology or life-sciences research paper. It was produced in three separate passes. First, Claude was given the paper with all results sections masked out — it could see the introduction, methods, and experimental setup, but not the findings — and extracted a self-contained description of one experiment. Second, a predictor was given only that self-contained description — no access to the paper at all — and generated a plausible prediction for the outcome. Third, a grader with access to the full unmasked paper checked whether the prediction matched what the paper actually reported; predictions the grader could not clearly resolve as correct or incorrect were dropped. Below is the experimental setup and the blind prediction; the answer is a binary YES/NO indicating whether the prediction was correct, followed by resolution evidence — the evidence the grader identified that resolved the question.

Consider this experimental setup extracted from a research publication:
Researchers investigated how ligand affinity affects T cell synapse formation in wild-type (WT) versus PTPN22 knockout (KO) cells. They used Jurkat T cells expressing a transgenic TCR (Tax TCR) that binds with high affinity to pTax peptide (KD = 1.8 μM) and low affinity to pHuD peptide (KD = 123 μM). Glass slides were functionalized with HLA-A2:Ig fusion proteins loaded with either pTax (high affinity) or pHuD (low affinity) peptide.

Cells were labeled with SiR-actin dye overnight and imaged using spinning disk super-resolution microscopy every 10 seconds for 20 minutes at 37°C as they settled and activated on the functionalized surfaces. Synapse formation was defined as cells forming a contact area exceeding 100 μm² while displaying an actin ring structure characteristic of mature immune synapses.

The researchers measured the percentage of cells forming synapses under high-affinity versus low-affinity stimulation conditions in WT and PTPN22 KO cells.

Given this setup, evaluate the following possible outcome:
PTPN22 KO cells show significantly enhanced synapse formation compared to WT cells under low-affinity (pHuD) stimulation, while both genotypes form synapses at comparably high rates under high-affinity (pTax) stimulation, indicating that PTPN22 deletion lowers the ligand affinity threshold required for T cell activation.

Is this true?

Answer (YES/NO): YES